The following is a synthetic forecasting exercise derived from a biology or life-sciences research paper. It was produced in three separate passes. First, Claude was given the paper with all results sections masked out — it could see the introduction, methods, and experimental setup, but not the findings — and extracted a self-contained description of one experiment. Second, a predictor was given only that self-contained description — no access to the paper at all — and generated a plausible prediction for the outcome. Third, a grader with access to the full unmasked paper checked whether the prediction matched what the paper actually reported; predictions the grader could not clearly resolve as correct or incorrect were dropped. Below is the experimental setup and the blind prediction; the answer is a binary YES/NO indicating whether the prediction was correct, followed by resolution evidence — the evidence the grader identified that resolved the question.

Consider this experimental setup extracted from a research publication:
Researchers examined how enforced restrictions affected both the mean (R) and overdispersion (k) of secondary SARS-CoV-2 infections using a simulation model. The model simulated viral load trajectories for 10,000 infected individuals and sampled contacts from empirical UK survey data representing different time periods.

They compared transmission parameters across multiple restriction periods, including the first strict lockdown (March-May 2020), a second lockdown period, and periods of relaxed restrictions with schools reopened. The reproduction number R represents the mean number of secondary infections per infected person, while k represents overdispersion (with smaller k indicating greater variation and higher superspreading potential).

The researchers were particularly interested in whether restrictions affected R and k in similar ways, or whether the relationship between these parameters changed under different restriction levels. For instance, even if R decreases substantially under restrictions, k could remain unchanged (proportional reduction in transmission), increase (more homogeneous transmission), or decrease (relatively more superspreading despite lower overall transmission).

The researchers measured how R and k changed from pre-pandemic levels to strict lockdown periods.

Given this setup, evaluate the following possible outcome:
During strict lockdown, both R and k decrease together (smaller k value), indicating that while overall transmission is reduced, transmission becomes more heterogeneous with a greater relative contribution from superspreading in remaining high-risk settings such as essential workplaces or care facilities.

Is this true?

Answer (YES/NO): YES